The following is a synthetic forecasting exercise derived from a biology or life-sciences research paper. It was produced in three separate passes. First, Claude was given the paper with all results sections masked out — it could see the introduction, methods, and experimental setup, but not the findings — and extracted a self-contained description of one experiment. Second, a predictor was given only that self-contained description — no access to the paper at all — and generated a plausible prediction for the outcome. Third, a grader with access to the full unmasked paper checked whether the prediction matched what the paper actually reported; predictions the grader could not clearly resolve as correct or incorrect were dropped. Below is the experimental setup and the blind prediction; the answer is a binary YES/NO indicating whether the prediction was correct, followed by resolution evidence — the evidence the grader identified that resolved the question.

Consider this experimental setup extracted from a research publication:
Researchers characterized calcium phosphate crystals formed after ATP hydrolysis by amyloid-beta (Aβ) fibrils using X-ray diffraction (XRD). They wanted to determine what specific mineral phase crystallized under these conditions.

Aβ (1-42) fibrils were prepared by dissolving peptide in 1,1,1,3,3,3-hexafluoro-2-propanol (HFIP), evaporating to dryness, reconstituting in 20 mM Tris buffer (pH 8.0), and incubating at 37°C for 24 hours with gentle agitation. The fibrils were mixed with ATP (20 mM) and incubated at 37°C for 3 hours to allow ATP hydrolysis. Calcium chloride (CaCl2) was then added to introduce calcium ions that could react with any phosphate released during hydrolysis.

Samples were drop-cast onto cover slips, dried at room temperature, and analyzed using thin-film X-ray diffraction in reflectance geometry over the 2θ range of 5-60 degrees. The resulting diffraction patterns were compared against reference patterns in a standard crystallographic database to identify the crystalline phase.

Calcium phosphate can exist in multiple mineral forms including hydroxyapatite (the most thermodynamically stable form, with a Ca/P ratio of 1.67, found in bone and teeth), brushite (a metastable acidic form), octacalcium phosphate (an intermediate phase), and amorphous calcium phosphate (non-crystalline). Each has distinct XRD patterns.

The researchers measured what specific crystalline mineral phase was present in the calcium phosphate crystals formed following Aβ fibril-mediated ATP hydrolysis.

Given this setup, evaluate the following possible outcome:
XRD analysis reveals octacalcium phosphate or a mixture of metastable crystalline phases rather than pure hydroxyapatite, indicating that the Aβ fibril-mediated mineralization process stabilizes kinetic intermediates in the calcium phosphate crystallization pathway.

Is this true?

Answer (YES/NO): NO